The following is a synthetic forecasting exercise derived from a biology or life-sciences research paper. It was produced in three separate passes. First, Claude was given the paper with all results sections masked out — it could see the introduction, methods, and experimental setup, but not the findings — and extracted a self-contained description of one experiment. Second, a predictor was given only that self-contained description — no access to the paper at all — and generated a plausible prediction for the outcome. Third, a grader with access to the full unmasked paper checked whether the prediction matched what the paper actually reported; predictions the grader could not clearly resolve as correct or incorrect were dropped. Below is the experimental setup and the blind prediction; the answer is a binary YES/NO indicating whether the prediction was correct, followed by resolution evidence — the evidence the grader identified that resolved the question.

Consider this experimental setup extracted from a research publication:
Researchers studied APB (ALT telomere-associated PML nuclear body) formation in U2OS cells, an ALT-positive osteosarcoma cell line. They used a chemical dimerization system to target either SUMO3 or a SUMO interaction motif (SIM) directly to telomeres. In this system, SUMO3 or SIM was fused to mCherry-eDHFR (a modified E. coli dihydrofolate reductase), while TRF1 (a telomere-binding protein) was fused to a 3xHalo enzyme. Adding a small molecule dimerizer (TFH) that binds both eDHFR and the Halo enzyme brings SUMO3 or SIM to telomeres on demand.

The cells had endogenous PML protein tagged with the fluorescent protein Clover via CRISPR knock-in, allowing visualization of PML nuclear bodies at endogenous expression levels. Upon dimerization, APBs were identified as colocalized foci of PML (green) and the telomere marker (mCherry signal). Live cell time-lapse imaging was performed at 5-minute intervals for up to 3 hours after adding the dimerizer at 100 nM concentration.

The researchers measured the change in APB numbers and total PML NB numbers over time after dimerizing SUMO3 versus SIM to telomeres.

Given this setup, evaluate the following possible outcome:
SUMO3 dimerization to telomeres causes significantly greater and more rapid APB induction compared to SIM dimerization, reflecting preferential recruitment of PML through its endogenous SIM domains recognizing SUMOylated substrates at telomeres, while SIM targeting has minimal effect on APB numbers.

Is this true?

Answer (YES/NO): NO